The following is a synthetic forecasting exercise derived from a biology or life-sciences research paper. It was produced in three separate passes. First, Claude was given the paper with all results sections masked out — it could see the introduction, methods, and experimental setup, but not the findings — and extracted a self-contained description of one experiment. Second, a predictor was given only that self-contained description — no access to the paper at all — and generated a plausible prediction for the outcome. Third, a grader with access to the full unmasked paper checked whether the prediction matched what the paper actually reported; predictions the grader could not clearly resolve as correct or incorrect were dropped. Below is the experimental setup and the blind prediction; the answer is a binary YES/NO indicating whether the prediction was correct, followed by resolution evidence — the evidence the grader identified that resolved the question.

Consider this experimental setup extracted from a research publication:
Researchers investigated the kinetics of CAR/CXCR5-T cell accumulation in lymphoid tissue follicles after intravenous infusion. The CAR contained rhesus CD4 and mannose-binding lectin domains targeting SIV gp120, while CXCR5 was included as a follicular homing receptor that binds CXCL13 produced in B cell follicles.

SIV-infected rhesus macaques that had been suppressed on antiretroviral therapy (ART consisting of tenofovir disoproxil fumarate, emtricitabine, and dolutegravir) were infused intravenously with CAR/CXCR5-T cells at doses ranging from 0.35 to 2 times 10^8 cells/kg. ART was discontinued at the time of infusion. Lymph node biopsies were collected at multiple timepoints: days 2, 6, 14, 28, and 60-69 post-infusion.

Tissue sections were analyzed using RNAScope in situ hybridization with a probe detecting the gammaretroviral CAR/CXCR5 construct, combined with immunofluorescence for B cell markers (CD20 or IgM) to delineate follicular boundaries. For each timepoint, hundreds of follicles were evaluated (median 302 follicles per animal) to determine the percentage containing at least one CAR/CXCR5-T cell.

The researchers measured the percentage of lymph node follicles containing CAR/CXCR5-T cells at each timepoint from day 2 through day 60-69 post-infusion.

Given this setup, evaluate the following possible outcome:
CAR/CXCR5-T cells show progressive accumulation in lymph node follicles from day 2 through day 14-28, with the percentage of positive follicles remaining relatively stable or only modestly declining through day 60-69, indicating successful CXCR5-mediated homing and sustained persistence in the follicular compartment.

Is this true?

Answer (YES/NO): NO